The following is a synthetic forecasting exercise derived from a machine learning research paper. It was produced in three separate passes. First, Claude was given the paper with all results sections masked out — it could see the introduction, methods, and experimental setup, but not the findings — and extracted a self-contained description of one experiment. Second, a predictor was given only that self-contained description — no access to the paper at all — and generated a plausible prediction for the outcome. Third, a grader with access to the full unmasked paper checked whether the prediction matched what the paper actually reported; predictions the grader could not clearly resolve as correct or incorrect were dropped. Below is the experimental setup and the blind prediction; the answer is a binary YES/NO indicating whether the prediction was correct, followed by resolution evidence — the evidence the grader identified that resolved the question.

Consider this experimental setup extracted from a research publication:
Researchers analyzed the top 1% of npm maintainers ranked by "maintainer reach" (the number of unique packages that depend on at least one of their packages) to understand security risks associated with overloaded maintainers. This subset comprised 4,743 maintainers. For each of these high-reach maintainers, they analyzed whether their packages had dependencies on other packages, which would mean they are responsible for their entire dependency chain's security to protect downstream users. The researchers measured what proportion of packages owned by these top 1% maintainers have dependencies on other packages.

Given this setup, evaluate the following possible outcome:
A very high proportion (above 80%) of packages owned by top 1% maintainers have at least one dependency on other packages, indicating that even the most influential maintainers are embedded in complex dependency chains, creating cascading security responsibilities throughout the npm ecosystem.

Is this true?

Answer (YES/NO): NO